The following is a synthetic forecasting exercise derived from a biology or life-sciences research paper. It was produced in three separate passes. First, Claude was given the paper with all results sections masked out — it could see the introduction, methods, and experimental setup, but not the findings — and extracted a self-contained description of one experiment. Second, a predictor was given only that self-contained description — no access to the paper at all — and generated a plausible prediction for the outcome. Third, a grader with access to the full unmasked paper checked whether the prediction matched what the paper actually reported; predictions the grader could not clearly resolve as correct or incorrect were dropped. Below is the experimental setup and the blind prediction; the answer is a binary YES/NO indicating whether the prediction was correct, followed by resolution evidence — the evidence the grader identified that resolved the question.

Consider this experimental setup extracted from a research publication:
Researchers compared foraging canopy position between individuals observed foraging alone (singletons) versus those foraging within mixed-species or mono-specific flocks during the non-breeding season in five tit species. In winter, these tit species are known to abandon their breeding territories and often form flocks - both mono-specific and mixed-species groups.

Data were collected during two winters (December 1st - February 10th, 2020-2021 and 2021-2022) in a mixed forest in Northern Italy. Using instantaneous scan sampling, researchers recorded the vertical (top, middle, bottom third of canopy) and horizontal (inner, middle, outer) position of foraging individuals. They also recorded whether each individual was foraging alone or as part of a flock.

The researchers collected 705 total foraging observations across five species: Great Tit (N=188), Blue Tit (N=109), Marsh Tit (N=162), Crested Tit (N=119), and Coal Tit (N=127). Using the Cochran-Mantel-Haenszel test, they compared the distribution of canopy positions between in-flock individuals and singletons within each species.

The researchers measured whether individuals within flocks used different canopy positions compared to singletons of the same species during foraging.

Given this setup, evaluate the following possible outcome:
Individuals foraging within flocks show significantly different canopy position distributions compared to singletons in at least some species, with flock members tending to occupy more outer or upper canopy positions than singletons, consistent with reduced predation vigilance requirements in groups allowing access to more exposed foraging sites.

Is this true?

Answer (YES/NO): NO